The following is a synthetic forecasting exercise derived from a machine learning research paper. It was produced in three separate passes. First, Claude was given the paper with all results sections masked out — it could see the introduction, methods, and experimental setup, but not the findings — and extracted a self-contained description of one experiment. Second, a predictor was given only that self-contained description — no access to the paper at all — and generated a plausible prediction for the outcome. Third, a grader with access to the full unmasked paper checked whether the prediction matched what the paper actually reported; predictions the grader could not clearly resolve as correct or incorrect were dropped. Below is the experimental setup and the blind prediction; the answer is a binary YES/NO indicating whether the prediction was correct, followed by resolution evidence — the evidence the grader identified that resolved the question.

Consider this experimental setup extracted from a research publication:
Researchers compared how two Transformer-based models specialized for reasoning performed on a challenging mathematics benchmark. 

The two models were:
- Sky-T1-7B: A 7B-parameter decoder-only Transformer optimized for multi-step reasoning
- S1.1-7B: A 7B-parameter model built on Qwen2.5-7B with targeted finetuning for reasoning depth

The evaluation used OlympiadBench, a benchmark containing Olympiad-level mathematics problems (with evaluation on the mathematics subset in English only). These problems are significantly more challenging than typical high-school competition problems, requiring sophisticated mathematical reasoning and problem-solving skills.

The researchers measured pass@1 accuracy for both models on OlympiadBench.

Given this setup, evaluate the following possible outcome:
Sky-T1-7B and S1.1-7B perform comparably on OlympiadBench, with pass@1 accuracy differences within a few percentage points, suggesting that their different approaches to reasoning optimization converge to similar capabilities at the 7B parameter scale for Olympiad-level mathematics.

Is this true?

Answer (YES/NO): NO